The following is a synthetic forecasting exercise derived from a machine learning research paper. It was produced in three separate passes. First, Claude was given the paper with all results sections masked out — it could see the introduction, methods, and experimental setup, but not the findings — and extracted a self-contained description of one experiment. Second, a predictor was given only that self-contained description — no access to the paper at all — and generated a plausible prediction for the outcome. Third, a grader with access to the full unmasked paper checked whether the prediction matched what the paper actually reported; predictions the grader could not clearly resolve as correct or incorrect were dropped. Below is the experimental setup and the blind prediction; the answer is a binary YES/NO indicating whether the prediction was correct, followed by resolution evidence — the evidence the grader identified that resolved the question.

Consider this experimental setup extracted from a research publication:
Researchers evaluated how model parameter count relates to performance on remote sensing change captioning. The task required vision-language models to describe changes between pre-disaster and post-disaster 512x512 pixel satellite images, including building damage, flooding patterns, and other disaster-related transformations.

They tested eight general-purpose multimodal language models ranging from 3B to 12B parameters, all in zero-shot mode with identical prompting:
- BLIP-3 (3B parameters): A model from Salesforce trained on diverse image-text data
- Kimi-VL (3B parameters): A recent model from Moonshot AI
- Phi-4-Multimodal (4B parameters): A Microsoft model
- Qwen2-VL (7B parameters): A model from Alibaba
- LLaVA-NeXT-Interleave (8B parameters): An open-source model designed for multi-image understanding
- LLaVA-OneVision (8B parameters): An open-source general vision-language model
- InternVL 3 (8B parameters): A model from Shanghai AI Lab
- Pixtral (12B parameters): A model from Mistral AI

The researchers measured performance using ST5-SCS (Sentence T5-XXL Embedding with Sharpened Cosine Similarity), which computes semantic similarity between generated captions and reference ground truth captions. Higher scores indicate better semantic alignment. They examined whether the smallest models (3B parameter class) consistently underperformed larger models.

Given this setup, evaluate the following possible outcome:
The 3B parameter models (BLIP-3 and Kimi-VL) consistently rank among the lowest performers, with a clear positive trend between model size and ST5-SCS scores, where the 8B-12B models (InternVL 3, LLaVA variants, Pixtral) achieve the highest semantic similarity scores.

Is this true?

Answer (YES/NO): NO